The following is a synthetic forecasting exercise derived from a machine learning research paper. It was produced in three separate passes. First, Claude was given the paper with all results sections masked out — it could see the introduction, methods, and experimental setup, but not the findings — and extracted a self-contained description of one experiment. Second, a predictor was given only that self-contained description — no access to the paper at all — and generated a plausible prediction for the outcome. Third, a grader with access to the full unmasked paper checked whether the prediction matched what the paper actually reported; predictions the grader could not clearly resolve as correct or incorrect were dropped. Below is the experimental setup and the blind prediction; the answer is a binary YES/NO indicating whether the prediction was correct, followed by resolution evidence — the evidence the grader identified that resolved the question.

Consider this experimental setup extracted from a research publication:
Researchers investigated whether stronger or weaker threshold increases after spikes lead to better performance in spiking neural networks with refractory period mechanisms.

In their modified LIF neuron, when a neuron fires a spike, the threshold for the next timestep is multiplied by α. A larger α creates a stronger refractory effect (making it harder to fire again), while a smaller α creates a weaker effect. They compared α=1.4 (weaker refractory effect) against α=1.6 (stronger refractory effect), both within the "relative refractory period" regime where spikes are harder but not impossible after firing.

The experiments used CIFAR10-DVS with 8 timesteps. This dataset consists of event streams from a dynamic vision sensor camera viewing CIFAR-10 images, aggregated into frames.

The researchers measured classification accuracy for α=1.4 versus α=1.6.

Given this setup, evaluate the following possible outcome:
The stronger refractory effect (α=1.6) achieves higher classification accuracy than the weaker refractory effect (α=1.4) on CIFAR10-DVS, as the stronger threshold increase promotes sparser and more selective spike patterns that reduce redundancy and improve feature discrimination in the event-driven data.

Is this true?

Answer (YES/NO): YES